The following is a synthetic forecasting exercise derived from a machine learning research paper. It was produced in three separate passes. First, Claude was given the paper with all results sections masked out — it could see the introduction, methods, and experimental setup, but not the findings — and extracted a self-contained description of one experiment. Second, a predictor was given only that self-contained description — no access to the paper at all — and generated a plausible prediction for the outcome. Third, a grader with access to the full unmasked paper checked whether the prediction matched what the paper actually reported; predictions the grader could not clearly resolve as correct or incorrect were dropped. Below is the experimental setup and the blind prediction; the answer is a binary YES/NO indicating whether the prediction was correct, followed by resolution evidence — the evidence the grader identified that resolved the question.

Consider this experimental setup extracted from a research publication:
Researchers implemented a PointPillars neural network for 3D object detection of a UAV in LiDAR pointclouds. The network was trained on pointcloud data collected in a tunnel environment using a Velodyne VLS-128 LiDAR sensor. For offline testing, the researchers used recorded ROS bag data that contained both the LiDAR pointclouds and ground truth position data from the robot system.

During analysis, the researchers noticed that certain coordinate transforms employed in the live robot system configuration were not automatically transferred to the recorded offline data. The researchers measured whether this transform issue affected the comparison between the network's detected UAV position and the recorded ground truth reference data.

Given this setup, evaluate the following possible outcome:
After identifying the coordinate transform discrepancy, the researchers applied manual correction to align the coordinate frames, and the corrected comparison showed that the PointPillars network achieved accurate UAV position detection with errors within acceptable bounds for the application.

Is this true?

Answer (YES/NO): YES